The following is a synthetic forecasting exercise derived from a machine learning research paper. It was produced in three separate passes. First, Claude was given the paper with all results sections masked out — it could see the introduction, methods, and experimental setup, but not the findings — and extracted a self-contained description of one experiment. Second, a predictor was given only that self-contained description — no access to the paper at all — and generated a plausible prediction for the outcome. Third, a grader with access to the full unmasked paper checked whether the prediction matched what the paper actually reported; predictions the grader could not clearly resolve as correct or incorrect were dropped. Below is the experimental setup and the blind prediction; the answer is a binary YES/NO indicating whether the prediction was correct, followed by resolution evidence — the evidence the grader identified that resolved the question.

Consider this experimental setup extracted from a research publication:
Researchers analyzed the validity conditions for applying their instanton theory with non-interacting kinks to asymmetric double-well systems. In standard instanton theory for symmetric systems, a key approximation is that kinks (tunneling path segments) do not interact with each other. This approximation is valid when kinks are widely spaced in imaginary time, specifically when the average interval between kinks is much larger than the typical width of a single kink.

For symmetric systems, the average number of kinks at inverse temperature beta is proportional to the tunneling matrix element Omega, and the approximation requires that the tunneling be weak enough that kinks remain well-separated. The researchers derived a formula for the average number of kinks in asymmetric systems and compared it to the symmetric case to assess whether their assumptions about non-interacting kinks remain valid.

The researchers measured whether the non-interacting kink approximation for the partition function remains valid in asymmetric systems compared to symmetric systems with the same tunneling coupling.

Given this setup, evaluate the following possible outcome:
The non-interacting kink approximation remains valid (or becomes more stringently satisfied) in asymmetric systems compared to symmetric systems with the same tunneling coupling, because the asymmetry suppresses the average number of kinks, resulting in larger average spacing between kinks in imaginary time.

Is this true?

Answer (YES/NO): YES